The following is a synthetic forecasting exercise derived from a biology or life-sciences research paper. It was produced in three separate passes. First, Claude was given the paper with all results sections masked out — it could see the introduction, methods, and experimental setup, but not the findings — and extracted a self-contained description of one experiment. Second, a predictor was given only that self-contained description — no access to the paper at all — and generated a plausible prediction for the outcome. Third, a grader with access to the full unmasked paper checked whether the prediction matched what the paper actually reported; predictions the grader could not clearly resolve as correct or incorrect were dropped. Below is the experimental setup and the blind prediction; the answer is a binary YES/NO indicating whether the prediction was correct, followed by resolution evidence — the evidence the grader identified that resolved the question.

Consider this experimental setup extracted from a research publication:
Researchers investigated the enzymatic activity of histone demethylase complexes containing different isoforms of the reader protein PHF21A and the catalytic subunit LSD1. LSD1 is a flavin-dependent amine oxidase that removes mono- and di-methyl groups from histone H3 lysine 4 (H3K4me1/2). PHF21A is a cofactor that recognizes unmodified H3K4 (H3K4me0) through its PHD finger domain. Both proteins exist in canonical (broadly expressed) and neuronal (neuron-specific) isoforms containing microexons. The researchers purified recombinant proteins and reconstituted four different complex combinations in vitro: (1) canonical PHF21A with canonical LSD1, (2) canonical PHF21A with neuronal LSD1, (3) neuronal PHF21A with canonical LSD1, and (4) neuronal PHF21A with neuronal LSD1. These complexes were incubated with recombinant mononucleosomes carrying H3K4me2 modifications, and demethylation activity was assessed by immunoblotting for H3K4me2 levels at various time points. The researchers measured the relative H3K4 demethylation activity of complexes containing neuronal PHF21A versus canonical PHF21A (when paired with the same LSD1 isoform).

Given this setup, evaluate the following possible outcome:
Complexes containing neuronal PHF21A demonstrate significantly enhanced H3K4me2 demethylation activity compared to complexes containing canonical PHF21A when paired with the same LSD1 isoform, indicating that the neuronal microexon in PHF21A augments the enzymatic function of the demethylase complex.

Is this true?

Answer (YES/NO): NO